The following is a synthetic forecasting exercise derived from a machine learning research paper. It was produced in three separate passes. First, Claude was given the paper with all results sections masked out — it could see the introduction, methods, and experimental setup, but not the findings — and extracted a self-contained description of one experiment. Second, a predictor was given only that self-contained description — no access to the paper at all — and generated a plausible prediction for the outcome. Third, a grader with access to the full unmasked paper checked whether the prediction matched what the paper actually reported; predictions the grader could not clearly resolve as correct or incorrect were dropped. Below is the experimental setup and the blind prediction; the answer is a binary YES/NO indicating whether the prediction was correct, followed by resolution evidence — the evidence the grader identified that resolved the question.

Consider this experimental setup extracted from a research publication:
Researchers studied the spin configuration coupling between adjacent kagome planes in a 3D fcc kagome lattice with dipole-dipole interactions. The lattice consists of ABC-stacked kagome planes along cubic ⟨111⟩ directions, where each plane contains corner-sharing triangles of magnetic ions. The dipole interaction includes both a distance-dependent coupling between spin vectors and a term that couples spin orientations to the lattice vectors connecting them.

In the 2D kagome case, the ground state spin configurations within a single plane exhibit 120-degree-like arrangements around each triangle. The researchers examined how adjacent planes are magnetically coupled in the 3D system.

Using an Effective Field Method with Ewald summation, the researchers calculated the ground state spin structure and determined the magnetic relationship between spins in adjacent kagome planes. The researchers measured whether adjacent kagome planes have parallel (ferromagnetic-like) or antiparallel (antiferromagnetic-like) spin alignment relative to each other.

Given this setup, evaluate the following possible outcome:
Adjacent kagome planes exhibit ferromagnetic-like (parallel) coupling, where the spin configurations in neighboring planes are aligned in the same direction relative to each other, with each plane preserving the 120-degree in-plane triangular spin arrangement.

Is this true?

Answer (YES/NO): NO